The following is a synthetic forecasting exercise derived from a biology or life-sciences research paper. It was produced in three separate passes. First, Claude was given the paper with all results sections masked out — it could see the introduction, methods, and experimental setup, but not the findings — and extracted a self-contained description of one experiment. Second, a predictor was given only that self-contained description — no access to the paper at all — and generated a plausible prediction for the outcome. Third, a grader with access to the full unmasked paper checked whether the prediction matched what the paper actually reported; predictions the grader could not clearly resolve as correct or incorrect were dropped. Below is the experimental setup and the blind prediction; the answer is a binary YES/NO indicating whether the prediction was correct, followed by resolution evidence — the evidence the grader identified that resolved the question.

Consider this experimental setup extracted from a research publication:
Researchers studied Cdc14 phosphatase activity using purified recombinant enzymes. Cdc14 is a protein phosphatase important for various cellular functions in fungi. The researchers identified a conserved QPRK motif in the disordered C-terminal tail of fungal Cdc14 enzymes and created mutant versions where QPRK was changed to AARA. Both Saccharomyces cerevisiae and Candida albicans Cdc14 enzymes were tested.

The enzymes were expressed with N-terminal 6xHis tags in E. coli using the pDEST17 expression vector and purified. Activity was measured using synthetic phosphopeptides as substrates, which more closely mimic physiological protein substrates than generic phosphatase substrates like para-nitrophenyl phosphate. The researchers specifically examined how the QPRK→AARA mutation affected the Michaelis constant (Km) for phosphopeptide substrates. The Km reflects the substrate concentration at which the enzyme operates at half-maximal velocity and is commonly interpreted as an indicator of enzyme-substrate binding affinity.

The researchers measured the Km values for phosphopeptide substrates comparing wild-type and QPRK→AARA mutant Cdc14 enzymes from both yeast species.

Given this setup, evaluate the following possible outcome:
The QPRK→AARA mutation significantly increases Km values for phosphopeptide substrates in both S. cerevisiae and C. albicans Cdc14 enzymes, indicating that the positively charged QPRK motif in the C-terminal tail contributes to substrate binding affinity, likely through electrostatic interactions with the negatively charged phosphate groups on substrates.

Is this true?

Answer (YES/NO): NO